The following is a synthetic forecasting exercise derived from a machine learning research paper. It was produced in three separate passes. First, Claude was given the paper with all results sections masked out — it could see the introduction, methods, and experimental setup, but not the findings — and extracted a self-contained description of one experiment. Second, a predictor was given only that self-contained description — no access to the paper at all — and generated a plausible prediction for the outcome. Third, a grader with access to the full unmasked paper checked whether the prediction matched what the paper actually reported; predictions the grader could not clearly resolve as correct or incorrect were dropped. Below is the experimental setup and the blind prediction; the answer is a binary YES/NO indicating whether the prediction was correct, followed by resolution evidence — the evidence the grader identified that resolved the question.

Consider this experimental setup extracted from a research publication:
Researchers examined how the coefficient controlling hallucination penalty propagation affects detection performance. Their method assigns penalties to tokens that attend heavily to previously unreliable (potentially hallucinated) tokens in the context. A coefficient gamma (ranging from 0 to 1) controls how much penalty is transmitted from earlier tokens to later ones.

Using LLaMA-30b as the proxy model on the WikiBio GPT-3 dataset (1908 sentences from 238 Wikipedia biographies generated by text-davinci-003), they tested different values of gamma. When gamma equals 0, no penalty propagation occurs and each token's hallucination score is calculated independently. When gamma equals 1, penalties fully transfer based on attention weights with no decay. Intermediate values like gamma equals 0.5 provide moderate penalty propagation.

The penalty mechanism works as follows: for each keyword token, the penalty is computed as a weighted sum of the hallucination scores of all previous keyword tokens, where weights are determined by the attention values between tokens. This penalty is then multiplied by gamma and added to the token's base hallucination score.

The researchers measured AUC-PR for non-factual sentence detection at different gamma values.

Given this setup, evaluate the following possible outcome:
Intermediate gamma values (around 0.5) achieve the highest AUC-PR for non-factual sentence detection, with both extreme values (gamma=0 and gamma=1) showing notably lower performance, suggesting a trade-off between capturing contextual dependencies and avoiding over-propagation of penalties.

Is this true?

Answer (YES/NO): NO